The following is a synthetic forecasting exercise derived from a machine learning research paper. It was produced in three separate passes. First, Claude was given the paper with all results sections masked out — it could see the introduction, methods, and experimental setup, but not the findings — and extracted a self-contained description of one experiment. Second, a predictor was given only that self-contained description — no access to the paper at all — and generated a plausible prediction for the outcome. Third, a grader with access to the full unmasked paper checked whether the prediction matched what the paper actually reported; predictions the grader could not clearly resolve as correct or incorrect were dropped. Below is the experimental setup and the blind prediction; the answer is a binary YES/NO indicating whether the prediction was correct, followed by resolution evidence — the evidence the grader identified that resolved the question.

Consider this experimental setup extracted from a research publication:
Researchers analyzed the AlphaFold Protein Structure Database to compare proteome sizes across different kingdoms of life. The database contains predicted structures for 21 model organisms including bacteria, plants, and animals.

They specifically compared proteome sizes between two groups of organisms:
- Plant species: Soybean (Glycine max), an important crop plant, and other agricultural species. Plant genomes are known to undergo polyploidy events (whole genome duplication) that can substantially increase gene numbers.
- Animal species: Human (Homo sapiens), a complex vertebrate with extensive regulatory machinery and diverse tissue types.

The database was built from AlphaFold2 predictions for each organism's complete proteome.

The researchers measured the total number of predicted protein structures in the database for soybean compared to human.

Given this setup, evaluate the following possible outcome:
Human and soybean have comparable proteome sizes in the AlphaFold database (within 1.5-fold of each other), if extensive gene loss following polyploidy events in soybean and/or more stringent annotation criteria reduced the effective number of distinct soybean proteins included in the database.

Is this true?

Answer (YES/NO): NO